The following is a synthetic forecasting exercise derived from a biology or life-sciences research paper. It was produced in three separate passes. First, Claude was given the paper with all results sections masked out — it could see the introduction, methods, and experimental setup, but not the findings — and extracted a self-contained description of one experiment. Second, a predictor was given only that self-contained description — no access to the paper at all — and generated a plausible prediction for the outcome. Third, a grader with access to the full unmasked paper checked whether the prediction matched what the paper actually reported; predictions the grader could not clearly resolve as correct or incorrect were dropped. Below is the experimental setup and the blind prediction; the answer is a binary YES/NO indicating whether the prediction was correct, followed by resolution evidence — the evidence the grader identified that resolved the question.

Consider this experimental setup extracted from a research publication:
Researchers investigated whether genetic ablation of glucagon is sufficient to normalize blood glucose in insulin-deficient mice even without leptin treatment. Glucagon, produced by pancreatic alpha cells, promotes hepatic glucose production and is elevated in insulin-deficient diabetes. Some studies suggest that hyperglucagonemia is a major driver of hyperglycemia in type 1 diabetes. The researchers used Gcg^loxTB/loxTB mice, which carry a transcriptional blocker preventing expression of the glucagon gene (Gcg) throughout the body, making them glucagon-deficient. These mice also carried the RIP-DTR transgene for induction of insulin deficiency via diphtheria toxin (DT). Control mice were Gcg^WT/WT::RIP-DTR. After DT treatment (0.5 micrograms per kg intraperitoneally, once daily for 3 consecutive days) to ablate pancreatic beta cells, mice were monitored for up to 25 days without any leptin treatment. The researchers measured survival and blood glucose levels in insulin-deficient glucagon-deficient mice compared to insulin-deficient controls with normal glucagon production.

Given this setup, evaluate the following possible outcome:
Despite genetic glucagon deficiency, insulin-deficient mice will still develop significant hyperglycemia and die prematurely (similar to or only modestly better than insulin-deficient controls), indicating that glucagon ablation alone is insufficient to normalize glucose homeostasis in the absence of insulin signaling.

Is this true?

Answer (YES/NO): NO